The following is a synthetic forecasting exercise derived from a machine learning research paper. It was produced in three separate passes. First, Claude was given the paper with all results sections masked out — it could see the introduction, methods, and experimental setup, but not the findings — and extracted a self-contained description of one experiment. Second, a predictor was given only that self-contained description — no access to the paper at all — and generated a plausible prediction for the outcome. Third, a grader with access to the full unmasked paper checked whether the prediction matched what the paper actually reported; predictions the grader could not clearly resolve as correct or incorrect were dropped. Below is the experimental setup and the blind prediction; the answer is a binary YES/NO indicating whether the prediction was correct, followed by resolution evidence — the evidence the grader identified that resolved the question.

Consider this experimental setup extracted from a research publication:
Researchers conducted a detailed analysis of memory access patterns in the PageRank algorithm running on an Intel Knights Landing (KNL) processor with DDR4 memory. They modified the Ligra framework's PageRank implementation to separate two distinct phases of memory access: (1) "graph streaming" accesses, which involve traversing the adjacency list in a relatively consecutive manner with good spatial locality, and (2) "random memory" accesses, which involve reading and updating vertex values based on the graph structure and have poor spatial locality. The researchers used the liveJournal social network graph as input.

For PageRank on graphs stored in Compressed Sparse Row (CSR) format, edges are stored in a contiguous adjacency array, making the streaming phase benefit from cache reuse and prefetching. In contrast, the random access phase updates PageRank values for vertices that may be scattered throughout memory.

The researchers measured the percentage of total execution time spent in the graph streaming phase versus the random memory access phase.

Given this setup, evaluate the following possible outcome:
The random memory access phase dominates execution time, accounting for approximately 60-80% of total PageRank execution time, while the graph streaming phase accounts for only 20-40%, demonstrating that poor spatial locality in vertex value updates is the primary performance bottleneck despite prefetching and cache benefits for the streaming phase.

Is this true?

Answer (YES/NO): NO